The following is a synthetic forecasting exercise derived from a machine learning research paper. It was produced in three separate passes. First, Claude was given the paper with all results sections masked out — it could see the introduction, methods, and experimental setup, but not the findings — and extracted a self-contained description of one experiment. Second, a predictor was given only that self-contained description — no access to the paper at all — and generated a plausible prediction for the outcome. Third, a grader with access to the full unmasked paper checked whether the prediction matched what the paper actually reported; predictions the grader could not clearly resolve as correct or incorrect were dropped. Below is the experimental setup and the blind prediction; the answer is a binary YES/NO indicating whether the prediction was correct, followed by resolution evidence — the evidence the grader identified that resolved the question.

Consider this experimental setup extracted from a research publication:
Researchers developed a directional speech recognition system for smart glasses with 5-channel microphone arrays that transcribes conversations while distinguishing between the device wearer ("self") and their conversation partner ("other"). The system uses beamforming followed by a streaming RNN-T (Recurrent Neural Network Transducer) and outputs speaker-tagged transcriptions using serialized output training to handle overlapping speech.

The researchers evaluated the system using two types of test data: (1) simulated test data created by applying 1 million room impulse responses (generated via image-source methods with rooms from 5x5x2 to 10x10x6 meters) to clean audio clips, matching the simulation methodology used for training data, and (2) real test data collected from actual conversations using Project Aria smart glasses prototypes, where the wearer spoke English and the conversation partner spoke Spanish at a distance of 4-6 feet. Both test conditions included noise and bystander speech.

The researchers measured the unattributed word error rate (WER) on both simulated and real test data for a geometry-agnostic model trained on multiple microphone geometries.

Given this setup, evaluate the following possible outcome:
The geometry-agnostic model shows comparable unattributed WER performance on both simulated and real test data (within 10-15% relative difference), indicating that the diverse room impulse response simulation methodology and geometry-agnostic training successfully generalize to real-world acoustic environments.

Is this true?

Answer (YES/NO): NO